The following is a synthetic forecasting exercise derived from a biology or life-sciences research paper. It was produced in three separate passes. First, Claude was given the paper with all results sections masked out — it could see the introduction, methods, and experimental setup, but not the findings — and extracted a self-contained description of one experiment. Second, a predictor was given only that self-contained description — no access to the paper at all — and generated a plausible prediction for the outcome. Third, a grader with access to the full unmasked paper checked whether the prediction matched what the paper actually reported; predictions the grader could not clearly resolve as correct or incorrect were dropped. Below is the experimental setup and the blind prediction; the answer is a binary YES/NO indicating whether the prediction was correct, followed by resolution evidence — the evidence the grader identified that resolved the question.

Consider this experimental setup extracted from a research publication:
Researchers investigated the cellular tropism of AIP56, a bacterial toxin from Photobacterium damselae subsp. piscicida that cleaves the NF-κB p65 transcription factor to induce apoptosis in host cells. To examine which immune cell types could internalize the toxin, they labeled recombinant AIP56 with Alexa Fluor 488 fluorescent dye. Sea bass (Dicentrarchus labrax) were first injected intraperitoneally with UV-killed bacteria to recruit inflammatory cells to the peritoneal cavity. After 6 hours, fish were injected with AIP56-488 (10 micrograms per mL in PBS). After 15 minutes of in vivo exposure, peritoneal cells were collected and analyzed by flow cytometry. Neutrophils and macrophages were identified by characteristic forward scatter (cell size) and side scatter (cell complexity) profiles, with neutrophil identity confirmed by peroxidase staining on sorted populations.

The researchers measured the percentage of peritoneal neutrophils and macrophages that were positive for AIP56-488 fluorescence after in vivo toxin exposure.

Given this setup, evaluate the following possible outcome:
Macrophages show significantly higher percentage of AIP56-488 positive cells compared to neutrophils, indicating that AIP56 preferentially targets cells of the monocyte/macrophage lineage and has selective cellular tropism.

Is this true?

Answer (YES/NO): YES